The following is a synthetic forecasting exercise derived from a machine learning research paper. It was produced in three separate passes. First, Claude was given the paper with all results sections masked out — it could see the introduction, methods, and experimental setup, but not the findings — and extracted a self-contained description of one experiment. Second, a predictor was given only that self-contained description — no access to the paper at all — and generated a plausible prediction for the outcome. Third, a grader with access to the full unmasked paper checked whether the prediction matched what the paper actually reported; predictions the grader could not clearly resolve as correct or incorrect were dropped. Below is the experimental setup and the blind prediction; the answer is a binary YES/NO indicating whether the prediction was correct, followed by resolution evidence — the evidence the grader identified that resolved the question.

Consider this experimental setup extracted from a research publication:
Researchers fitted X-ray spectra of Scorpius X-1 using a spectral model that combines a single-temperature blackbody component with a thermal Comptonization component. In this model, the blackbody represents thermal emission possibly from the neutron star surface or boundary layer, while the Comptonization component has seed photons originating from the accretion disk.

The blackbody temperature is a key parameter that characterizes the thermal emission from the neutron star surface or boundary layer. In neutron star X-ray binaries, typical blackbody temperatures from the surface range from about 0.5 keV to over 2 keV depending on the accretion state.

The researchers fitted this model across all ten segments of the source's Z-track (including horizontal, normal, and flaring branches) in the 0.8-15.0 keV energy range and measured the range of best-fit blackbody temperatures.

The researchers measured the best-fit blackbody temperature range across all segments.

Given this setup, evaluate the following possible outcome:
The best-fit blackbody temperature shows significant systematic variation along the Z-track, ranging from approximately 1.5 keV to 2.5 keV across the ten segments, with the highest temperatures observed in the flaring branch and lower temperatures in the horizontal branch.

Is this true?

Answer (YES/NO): NO